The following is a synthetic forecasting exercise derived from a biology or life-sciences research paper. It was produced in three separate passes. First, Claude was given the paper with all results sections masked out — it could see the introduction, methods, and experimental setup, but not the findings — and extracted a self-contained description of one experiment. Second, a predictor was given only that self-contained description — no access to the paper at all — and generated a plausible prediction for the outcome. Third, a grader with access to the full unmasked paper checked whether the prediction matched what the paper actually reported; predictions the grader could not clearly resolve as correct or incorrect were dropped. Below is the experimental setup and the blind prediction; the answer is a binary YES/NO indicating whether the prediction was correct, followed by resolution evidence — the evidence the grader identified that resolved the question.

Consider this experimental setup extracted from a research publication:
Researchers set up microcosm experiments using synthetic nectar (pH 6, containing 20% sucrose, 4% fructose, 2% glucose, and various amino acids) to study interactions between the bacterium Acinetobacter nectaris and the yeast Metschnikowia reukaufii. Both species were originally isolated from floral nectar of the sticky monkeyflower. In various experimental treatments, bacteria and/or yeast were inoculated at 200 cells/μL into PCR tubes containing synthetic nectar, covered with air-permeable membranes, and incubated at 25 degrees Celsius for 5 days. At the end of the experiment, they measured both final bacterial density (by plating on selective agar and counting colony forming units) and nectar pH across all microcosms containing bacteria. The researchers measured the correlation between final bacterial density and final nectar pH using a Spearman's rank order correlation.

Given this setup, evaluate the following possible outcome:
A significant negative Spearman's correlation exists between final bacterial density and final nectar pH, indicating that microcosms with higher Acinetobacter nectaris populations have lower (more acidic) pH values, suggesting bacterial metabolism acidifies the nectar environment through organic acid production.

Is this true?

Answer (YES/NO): YES